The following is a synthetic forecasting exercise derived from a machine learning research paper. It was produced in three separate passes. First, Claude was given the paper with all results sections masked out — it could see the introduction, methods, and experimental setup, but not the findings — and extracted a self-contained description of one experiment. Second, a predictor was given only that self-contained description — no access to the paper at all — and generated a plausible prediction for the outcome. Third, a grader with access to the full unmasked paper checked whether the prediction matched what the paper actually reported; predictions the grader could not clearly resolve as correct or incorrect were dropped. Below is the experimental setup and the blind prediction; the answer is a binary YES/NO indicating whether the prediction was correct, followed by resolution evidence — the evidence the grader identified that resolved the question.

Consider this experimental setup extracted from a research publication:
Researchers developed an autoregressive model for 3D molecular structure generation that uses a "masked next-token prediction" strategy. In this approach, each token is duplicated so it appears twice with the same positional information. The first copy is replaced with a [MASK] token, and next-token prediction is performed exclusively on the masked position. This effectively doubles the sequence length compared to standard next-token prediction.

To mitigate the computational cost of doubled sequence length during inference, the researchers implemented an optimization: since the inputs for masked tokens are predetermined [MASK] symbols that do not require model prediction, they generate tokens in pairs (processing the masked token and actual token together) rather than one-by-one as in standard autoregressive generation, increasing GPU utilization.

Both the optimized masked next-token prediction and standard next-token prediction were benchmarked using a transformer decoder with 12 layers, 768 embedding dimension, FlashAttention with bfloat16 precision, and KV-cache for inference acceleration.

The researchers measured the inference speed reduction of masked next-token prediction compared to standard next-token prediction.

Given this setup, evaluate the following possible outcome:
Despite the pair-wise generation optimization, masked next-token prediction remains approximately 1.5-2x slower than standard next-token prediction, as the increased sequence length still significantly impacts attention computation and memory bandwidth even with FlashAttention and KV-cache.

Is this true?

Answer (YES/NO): NO